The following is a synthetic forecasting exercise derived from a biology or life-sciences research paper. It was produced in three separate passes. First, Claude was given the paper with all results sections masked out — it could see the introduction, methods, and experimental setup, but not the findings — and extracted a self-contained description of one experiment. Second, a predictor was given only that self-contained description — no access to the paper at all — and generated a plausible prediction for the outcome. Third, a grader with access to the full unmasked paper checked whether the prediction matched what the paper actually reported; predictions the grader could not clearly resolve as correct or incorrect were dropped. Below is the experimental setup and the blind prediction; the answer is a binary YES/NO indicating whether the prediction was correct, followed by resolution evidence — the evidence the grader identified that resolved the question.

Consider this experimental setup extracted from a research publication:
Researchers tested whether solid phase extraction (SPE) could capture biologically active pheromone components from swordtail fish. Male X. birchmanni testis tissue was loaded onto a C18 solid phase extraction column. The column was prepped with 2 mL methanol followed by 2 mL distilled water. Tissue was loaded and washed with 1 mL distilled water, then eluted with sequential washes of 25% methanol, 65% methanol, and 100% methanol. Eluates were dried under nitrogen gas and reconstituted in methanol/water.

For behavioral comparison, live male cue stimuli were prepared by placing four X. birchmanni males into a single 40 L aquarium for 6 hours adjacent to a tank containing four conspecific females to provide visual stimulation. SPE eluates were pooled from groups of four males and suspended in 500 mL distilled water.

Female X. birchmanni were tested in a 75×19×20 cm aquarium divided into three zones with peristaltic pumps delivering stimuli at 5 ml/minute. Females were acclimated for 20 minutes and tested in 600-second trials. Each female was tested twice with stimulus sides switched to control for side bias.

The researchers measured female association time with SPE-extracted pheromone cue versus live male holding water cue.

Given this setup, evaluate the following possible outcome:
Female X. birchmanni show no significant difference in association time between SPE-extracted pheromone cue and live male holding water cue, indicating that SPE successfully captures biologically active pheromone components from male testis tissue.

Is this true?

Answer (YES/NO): YES